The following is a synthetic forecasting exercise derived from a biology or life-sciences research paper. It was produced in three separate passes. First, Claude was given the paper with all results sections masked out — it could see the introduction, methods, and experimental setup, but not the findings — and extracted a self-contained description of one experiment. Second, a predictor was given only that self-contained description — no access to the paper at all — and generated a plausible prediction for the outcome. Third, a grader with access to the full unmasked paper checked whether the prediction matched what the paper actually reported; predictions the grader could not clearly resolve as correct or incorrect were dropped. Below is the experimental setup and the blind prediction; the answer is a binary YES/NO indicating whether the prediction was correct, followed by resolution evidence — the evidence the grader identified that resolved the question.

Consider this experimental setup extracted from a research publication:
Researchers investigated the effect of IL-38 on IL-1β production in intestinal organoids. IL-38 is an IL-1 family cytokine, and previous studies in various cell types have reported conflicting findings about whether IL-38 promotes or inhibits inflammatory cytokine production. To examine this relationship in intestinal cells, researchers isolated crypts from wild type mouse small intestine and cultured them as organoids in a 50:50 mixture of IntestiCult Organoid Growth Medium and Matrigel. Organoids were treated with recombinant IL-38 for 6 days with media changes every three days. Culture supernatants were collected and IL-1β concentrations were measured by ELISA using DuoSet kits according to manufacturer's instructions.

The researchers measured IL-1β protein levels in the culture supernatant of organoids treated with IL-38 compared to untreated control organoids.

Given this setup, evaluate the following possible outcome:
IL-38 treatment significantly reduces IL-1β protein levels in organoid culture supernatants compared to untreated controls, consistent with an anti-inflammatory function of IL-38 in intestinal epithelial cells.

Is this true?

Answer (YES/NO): NO